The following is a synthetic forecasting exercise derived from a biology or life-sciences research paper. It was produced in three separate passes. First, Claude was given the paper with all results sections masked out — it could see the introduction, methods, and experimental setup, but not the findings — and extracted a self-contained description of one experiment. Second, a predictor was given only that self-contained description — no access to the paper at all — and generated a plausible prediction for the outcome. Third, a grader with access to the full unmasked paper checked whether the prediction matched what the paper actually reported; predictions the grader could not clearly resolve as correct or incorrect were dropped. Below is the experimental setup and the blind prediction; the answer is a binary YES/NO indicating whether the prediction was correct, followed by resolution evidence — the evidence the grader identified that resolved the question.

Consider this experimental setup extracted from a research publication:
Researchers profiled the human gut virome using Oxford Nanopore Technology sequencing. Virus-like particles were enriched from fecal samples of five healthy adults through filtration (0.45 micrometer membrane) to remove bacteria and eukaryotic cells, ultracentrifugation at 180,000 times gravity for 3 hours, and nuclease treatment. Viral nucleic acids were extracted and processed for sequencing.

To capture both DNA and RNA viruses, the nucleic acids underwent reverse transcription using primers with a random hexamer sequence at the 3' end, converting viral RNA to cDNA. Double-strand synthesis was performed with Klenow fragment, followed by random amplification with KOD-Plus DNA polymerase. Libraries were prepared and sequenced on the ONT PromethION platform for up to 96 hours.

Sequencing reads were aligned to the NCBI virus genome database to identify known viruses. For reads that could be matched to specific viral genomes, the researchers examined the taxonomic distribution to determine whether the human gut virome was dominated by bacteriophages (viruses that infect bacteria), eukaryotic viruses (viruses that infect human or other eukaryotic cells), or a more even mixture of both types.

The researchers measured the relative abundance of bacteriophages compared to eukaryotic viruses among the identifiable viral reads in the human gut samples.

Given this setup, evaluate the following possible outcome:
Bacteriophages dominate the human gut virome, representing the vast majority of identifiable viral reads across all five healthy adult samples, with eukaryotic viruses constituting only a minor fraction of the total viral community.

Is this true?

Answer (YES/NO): YES